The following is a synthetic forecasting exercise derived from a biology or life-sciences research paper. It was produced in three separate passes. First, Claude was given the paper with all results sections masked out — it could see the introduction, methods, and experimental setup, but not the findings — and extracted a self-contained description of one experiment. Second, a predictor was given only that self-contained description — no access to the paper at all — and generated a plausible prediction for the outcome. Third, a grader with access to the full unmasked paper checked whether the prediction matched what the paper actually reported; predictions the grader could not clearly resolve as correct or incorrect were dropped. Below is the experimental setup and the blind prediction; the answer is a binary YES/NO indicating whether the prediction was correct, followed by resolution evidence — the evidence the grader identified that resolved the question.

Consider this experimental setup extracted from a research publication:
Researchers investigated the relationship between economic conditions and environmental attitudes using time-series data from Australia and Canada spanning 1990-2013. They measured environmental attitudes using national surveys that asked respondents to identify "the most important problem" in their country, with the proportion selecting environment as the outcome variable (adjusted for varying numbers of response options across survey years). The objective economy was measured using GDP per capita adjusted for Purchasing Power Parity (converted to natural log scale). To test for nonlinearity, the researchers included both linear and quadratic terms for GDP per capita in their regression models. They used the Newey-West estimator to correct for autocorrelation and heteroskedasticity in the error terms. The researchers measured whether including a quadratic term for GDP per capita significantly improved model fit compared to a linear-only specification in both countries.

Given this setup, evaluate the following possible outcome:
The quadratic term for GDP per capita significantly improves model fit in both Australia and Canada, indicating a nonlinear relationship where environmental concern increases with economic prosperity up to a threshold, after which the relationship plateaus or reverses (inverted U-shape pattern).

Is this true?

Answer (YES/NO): NO